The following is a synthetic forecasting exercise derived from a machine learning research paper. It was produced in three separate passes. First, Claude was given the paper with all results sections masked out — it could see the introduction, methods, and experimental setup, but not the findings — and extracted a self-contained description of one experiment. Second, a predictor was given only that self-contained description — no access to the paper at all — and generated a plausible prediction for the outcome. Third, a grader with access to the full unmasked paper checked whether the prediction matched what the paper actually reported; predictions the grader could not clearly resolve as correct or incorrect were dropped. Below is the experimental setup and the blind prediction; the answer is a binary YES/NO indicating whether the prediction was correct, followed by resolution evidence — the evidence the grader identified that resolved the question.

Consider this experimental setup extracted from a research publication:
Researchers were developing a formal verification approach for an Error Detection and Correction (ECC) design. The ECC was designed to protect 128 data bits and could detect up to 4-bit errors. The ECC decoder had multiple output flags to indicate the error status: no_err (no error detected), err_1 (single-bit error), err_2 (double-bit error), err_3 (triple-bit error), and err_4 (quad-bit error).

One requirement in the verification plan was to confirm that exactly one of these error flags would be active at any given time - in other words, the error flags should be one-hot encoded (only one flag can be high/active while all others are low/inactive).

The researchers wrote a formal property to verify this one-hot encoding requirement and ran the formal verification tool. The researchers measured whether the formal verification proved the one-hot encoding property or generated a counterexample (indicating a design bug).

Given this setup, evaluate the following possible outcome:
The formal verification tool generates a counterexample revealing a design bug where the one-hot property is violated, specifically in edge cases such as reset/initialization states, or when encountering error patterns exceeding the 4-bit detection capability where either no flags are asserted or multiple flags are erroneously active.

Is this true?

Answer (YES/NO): NO